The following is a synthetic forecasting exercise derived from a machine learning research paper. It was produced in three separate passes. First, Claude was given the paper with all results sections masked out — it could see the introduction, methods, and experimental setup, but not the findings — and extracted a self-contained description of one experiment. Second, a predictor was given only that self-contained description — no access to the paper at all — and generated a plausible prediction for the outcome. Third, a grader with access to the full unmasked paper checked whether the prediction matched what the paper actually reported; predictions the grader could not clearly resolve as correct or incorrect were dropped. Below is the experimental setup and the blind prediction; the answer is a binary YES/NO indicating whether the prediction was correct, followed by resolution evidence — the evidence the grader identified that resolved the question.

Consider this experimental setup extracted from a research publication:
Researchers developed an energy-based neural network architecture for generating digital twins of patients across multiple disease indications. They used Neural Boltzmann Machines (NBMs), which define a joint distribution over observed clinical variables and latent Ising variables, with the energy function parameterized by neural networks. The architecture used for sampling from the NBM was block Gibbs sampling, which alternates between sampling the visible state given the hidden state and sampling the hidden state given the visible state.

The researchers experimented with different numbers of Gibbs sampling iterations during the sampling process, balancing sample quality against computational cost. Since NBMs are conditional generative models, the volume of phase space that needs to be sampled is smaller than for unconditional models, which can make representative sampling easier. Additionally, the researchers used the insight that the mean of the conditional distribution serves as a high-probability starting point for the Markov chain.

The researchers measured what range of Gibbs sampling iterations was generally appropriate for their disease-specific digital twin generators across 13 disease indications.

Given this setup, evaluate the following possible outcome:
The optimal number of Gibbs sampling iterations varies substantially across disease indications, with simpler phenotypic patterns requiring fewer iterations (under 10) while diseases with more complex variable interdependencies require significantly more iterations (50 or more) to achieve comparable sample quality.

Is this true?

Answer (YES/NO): NO